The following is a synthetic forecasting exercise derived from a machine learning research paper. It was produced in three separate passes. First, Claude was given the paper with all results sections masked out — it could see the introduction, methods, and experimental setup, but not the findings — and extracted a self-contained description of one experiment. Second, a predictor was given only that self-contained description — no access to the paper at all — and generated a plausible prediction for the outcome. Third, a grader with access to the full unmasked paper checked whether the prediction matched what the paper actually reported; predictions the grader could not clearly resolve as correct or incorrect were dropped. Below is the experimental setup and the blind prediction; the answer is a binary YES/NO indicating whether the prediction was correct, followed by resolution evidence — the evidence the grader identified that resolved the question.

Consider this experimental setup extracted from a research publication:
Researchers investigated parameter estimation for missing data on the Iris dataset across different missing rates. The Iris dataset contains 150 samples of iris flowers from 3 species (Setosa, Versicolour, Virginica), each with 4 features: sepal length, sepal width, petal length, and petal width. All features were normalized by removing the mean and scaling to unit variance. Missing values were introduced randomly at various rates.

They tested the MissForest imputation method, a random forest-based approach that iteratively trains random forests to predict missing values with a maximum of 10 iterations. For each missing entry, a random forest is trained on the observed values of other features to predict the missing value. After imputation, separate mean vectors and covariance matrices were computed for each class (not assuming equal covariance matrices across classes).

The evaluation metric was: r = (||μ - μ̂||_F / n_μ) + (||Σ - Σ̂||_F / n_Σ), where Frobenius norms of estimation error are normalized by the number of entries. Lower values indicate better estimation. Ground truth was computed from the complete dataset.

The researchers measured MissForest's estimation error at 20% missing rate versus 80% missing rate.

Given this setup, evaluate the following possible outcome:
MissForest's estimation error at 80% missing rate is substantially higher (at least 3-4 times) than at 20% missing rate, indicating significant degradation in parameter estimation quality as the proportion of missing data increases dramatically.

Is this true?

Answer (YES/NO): NO